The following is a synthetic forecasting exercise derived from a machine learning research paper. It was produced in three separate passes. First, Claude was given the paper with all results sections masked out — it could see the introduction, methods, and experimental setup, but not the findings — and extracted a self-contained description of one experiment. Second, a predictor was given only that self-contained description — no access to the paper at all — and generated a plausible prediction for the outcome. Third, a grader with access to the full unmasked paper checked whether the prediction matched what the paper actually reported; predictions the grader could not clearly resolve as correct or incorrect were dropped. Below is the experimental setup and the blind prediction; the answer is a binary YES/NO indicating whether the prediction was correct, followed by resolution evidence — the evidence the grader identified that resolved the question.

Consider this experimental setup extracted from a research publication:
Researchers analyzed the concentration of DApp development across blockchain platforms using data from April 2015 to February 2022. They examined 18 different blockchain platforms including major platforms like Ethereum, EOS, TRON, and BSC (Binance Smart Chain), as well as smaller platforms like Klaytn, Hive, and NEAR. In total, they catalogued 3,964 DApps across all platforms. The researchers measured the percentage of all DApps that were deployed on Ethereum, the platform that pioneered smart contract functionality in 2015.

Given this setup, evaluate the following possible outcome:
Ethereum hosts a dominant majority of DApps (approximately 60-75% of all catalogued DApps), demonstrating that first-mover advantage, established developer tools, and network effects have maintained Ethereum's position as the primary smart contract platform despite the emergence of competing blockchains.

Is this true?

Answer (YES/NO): YES